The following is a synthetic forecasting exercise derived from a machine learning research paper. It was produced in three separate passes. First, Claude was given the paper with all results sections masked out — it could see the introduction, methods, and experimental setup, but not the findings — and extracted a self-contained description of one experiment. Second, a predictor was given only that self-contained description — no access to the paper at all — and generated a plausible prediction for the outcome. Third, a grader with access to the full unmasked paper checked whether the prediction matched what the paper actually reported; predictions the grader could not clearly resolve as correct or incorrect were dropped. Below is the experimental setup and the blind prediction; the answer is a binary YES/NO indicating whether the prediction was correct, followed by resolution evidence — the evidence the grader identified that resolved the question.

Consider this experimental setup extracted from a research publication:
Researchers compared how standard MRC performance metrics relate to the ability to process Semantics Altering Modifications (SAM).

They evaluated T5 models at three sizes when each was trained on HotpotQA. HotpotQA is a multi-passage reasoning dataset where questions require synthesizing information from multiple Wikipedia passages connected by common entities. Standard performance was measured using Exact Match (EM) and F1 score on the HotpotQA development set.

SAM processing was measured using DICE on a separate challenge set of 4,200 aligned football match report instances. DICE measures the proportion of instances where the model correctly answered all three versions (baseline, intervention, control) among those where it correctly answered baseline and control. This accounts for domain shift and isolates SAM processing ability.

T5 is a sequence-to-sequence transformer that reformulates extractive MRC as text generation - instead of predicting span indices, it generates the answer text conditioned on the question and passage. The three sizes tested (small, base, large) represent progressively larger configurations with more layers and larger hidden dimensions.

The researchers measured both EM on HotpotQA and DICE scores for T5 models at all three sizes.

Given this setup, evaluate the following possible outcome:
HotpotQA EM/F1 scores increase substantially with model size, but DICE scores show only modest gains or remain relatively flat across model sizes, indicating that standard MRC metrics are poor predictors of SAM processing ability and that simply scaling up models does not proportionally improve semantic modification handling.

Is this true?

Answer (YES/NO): NO